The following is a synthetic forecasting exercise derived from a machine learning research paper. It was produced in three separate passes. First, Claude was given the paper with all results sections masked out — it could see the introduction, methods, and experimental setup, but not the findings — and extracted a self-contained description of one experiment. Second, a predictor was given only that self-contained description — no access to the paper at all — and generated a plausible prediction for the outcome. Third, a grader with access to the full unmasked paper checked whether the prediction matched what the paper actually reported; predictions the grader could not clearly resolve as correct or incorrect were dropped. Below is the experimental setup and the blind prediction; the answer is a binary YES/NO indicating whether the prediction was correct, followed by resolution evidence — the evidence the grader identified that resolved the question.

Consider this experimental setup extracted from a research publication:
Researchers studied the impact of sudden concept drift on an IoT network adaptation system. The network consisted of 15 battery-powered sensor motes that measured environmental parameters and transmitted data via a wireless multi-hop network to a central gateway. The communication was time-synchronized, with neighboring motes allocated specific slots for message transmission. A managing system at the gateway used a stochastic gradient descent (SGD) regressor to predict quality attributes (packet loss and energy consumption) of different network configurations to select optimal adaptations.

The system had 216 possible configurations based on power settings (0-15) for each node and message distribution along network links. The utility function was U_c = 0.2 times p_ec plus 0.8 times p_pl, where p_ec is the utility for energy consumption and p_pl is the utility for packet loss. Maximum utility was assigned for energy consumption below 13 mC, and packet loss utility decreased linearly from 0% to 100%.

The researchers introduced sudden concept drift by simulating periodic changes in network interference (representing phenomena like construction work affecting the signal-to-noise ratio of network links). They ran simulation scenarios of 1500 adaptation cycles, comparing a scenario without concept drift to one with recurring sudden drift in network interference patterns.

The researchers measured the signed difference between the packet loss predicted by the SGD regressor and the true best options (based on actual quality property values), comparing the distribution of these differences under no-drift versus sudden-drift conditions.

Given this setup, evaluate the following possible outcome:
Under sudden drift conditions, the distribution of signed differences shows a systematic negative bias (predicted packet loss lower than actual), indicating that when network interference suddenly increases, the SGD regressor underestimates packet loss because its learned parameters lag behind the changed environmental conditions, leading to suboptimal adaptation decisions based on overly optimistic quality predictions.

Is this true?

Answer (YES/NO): NO